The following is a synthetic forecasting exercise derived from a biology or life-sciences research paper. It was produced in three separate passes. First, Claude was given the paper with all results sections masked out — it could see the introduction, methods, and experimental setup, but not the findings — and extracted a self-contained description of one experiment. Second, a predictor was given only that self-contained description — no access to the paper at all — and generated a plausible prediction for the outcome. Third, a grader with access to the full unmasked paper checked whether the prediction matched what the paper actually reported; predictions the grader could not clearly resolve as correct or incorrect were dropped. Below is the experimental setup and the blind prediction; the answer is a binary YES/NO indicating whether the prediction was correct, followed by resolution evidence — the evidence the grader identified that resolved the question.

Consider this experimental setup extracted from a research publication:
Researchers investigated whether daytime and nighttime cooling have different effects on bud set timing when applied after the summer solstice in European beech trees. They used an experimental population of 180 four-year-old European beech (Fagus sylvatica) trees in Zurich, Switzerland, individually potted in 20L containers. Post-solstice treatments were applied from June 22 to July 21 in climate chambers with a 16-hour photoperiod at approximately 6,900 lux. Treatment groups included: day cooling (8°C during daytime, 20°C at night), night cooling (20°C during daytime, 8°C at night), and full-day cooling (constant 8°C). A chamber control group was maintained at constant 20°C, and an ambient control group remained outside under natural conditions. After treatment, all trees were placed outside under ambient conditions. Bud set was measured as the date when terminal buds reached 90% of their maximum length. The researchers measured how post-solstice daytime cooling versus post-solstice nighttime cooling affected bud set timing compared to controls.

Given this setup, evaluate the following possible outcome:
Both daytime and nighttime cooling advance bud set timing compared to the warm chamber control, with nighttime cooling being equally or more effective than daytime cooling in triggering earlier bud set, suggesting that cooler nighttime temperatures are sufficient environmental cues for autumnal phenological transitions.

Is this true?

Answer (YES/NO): NO